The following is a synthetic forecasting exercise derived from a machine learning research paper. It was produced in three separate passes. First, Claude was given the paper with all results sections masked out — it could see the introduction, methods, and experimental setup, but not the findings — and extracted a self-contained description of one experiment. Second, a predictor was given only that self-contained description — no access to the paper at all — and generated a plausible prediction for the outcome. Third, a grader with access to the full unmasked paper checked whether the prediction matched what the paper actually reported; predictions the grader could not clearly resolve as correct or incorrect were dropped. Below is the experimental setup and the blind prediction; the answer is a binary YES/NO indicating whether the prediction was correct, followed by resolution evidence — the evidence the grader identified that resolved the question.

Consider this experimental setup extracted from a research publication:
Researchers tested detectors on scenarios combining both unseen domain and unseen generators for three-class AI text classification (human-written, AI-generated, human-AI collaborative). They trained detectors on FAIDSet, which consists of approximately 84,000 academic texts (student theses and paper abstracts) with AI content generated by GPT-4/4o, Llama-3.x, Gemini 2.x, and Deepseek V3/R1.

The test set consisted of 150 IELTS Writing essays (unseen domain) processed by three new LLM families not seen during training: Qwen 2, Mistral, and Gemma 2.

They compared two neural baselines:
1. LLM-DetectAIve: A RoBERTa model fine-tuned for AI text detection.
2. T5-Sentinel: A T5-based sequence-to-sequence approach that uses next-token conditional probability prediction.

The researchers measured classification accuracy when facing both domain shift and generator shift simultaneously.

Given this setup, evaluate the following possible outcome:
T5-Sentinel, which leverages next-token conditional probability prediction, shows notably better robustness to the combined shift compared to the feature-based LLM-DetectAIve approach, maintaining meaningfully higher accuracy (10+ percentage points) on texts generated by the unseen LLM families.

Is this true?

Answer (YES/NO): NO